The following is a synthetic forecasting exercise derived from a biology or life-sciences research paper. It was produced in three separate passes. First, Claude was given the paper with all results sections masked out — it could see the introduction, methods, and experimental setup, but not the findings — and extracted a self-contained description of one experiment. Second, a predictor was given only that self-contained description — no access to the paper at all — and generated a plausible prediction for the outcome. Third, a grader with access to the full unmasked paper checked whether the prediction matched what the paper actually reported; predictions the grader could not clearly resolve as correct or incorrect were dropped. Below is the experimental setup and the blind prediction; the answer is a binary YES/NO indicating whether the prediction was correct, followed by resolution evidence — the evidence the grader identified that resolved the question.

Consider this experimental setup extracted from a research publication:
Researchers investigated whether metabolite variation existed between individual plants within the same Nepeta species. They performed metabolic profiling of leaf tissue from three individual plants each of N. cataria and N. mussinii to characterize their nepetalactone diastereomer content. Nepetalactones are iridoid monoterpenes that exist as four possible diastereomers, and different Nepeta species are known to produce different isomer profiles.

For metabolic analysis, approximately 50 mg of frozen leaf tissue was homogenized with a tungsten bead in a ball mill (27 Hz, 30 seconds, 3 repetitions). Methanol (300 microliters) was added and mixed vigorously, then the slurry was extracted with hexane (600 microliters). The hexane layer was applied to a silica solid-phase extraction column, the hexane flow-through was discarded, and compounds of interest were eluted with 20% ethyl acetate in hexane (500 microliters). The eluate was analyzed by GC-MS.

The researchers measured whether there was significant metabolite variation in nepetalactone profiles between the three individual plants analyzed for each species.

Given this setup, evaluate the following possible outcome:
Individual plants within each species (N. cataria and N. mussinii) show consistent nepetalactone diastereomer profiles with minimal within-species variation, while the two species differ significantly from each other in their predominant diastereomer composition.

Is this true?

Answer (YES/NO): YES